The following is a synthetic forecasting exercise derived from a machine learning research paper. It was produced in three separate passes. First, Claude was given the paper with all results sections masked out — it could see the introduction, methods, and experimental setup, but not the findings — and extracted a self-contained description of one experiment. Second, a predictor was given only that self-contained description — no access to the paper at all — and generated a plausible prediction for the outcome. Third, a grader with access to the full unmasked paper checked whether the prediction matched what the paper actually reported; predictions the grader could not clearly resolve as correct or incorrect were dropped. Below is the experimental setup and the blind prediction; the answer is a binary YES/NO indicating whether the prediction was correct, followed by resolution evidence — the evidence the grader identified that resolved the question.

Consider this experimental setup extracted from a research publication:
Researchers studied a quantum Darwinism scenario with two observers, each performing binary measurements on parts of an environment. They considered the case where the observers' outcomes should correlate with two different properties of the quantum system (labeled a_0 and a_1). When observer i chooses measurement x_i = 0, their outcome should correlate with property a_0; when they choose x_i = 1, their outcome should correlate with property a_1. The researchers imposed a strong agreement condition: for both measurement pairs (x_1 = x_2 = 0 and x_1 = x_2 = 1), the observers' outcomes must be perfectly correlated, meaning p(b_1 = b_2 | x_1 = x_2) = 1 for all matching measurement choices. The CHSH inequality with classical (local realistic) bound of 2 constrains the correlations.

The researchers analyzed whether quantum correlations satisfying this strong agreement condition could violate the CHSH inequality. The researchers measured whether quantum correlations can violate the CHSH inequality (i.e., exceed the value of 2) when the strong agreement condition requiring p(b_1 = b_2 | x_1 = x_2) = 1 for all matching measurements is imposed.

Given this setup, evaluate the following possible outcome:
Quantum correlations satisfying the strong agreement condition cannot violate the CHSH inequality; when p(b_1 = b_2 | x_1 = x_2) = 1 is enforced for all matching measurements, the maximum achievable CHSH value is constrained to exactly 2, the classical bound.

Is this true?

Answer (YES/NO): YES